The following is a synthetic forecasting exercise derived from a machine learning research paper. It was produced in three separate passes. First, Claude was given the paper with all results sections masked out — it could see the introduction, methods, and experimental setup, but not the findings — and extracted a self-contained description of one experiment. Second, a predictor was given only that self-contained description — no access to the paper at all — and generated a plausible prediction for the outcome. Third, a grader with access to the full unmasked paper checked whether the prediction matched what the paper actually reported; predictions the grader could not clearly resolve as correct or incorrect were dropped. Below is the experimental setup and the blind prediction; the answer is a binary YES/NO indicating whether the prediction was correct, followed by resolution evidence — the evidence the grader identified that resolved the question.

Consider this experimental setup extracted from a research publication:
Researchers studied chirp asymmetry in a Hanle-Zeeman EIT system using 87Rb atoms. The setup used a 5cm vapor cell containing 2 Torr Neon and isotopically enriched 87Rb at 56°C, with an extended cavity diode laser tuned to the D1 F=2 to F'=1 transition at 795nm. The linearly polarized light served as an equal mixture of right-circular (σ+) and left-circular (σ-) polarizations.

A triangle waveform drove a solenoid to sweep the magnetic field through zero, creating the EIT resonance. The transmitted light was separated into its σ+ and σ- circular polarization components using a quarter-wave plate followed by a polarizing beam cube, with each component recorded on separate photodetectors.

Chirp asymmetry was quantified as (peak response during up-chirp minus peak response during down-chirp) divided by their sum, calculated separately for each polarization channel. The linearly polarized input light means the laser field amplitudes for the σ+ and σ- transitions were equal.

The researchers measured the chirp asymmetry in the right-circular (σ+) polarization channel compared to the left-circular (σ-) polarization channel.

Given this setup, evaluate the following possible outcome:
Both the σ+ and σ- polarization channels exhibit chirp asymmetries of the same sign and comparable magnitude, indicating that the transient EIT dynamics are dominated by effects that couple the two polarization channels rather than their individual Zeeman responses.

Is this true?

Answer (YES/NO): NO